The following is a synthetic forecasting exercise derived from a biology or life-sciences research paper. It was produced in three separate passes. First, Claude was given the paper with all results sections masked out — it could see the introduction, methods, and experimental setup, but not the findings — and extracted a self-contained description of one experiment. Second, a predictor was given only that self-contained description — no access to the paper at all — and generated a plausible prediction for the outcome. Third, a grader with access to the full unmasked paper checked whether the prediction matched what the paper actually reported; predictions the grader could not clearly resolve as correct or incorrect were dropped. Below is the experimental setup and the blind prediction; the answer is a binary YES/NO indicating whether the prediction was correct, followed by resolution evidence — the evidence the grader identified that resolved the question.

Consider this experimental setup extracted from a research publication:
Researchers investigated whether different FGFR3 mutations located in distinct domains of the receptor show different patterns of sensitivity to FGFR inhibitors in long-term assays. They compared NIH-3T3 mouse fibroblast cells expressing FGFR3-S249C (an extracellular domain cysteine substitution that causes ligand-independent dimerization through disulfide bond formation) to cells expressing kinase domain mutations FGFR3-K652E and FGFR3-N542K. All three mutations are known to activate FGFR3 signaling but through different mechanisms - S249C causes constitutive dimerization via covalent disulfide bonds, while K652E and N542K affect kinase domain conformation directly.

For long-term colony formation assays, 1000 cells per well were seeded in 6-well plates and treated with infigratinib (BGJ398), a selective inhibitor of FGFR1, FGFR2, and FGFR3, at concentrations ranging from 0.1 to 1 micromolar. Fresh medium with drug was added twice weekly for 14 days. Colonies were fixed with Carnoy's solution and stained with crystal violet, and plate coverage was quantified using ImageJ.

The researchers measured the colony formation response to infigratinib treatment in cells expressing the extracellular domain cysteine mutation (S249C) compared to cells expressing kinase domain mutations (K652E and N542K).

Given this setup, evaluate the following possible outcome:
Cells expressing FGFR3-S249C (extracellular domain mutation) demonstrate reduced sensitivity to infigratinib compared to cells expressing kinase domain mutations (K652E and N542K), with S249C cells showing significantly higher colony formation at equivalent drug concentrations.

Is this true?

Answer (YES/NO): NO